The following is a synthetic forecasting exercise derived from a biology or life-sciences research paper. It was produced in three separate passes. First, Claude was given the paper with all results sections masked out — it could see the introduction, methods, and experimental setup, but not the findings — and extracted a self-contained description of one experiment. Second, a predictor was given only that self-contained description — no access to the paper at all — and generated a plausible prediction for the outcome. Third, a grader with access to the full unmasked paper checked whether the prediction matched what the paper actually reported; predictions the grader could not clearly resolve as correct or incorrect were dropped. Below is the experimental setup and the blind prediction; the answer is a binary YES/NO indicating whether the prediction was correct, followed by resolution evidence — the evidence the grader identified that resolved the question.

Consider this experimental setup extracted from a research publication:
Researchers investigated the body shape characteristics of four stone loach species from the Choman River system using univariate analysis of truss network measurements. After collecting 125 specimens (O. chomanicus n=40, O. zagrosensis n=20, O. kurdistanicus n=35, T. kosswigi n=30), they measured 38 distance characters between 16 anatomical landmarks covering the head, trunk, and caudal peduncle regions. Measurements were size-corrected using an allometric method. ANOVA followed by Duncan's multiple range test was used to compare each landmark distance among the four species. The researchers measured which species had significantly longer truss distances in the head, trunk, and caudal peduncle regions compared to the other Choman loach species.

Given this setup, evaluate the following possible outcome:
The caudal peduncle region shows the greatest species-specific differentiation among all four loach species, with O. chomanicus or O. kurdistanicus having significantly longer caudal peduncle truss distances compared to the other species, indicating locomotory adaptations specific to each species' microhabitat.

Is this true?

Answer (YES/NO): NO